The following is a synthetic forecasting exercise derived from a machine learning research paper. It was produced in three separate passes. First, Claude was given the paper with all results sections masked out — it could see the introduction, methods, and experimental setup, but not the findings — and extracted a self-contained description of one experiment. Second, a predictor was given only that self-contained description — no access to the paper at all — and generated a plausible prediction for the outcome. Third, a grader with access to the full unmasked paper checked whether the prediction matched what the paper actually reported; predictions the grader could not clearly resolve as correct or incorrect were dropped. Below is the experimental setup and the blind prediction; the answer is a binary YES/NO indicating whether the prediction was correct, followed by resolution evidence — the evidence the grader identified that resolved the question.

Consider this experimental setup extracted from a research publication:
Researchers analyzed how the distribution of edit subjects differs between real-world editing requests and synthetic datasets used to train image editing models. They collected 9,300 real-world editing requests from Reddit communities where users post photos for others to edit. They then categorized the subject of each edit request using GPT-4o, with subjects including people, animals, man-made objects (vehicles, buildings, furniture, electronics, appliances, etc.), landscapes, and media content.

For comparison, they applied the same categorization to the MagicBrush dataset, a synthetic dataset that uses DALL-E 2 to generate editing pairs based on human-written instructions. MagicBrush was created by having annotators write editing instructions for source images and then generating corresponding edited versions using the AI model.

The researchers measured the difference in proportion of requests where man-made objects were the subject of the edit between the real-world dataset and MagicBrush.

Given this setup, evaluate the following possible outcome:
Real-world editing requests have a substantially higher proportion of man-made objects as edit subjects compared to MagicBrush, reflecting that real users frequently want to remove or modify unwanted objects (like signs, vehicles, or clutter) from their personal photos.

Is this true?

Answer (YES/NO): NO